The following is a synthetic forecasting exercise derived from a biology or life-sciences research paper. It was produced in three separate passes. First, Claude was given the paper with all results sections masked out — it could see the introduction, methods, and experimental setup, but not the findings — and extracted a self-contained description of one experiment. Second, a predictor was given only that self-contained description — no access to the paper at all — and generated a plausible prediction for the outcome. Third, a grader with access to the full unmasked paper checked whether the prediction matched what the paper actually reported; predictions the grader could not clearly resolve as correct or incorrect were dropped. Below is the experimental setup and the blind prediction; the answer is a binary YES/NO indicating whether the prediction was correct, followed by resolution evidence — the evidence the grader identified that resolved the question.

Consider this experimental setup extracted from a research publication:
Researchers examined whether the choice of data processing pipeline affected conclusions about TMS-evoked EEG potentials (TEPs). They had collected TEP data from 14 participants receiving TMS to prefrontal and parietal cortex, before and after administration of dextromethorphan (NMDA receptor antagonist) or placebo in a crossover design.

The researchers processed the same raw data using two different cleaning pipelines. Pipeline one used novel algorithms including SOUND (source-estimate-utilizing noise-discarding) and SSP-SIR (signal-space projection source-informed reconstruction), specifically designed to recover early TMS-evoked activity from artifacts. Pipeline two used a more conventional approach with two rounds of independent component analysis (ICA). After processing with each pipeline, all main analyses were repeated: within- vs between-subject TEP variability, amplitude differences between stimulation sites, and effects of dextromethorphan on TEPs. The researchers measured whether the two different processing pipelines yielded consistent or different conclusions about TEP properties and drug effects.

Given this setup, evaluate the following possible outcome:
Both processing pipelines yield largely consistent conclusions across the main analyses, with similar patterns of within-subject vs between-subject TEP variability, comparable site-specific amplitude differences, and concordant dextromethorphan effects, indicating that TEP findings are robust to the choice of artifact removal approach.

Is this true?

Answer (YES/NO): YES